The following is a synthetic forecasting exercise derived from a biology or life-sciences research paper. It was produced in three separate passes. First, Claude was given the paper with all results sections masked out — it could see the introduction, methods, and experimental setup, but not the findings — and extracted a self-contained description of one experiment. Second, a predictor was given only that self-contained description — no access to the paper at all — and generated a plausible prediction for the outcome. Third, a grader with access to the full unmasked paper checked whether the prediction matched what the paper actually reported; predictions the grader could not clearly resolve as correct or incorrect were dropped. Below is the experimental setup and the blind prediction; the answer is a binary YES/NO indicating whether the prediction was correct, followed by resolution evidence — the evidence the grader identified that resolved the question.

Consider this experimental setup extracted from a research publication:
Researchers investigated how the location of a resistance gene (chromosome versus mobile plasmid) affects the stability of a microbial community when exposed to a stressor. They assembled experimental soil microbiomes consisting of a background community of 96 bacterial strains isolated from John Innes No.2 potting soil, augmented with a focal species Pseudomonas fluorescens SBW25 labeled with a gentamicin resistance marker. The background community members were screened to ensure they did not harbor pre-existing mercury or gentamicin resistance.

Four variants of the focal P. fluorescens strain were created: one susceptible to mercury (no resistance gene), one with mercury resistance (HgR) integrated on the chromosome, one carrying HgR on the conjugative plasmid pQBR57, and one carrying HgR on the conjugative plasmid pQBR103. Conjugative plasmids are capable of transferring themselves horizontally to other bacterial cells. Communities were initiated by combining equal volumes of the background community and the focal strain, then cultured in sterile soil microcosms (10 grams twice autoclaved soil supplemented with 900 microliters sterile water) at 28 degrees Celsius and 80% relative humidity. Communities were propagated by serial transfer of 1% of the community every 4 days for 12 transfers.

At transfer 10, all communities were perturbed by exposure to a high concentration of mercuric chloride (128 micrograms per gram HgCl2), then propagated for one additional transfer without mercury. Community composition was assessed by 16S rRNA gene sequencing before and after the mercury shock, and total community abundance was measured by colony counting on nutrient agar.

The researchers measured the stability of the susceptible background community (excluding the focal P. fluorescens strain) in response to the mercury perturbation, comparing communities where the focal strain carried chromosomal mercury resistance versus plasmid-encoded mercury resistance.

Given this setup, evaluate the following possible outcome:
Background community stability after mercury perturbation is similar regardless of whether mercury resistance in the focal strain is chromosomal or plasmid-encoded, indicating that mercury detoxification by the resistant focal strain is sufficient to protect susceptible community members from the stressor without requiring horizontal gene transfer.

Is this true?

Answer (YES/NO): NO